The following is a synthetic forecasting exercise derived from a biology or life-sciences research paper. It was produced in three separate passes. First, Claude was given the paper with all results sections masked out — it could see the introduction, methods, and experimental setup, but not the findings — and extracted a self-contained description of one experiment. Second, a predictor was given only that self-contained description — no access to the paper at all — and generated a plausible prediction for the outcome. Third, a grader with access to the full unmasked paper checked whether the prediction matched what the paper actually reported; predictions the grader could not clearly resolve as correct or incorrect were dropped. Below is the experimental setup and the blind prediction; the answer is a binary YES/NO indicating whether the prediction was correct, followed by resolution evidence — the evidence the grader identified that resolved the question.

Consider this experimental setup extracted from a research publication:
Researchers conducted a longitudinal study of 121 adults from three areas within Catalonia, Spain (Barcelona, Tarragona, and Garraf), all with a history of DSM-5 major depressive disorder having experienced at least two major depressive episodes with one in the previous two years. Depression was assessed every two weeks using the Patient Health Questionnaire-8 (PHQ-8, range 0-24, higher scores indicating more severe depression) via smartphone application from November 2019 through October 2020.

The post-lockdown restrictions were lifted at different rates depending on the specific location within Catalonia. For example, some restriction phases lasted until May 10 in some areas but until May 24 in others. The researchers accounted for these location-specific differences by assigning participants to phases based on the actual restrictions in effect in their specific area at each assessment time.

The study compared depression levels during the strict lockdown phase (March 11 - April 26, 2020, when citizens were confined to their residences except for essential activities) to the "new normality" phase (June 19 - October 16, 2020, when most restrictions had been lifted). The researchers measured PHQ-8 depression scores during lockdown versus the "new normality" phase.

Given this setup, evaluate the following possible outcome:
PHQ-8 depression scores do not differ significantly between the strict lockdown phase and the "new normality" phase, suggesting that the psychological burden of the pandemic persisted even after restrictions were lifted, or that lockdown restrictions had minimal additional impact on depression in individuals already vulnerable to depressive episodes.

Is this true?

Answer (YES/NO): NO